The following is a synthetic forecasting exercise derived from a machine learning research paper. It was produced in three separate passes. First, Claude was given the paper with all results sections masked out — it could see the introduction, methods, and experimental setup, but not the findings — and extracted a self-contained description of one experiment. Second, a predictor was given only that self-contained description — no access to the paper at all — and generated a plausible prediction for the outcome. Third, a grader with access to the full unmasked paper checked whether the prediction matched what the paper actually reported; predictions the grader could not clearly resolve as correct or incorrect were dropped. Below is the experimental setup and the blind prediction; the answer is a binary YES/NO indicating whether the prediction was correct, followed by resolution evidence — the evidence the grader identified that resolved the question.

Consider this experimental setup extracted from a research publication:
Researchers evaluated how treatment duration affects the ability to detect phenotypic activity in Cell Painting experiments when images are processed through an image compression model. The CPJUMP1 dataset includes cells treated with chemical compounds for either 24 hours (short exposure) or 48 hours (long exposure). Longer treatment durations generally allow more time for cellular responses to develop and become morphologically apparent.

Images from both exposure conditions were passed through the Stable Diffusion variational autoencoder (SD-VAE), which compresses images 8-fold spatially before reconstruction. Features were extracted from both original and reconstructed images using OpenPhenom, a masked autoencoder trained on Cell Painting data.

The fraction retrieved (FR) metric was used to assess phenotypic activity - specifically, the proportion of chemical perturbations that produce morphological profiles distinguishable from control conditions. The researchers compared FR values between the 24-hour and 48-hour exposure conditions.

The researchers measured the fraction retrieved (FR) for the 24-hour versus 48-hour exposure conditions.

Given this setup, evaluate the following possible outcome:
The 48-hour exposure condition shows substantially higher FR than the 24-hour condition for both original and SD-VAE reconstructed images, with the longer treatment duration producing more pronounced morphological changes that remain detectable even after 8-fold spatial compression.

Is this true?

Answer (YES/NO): NO